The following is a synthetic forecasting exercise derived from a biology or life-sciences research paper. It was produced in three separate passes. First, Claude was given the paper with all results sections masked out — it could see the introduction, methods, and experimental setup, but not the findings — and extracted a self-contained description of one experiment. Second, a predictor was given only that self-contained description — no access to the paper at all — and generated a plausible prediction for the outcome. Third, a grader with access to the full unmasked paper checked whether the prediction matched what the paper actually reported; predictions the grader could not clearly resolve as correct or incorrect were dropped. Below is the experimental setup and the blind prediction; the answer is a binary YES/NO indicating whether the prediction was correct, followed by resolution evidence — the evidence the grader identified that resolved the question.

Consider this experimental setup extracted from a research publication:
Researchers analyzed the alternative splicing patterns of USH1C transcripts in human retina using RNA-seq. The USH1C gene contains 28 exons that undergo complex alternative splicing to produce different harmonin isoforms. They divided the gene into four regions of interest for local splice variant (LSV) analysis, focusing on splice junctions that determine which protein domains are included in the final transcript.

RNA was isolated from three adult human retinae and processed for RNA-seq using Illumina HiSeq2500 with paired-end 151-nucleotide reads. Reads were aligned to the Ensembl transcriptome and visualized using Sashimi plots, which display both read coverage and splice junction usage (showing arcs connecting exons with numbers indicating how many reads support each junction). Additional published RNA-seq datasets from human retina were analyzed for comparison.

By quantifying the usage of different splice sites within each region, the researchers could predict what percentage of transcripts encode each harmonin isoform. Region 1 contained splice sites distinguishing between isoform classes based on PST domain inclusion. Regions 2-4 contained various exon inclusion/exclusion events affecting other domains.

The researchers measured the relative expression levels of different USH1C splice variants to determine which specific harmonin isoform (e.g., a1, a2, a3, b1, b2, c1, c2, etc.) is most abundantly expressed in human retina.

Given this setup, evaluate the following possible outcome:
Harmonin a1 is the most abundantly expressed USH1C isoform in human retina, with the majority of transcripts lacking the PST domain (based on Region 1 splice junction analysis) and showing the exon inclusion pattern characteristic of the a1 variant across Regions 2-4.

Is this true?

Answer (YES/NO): YES